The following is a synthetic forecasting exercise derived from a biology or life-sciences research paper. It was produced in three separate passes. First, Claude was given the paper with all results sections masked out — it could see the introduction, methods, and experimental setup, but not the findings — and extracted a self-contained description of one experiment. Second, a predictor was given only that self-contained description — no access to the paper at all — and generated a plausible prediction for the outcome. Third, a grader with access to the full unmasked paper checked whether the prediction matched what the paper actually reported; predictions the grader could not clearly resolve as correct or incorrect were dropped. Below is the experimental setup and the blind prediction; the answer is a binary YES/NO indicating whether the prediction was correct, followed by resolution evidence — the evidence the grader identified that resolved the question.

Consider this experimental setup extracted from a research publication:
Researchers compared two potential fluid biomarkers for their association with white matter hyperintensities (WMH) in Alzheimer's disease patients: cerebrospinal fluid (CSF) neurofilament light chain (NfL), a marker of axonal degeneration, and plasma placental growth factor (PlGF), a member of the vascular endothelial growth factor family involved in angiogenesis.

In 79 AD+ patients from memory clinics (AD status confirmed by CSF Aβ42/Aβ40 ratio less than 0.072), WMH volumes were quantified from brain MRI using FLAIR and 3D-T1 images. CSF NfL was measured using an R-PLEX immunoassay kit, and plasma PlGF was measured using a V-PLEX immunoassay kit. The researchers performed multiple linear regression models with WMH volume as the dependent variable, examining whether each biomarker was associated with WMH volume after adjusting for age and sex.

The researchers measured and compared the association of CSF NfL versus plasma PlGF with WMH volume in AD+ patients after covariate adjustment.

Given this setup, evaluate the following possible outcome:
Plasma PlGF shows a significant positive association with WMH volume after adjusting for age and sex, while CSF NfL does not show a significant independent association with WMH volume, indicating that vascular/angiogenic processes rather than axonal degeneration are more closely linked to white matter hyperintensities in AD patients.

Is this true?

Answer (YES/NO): YES